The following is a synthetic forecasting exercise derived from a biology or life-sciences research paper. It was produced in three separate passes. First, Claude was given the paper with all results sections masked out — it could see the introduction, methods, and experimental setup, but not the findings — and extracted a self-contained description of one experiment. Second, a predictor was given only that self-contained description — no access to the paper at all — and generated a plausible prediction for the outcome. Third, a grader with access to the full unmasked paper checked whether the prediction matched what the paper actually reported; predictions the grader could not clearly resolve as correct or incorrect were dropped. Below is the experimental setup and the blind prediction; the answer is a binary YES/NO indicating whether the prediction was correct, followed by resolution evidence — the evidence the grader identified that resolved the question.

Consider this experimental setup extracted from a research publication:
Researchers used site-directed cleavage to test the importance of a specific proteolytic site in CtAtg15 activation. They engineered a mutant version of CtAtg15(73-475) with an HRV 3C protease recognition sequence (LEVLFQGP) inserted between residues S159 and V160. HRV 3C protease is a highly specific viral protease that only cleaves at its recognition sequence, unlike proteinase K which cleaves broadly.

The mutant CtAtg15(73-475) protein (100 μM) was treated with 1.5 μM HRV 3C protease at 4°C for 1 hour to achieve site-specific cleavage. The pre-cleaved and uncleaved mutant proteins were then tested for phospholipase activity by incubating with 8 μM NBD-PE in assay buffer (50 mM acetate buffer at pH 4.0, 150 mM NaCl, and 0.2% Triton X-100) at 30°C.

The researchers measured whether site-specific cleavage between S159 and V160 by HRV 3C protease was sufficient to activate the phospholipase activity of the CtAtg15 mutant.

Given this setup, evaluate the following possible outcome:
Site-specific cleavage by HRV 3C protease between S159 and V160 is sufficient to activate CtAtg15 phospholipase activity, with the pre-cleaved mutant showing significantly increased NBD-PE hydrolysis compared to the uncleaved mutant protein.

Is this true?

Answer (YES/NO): YES